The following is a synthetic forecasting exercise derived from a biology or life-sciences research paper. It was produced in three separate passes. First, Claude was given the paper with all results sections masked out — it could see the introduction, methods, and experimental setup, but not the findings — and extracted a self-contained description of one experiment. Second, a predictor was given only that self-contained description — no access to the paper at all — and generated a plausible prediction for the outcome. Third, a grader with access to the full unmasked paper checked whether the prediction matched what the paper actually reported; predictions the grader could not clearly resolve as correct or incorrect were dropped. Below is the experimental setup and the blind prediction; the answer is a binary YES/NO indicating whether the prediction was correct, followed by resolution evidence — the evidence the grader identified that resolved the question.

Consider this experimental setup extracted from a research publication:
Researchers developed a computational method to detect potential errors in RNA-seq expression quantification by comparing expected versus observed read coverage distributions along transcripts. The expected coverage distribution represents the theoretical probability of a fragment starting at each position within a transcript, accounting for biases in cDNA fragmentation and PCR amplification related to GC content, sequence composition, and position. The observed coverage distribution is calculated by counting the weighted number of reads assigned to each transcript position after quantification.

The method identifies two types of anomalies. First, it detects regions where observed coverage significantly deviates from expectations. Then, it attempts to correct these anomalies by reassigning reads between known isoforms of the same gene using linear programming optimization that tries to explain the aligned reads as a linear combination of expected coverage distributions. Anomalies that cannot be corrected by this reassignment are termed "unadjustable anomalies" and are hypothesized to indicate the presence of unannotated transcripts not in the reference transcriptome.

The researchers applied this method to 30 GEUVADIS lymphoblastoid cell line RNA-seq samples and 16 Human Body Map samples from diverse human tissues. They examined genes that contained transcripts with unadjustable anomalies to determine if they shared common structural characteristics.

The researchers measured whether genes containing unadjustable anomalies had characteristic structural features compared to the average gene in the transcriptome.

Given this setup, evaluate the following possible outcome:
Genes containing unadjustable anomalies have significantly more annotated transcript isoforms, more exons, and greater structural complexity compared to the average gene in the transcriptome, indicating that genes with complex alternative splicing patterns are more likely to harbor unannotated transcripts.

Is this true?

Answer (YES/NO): NO